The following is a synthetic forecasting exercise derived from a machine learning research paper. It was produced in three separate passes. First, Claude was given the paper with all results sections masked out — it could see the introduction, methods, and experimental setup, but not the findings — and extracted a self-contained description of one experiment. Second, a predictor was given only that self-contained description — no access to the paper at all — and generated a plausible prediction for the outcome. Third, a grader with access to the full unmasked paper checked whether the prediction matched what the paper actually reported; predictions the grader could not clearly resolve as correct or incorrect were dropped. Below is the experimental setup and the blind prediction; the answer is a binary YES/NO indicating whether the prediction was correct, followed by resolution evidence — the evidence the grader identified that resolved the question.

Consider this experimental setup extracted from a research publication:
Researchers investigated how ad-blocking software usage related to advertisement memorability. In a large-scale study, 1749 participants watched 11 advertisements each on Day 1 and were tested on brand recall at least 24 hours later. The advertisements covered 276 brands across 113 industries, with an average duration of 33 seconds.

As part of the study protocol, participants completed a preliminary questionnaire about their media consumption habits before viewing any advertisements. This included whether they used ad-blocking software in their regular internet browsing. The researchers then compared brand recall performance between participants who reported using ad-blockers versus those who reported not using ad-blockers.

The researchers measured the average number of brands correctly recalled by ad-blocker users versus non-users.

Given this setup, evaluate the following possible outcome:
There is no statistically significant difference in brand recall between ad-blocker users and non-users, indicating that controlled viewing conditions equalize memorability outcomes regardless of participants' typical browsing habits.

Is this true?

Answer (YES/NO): NO